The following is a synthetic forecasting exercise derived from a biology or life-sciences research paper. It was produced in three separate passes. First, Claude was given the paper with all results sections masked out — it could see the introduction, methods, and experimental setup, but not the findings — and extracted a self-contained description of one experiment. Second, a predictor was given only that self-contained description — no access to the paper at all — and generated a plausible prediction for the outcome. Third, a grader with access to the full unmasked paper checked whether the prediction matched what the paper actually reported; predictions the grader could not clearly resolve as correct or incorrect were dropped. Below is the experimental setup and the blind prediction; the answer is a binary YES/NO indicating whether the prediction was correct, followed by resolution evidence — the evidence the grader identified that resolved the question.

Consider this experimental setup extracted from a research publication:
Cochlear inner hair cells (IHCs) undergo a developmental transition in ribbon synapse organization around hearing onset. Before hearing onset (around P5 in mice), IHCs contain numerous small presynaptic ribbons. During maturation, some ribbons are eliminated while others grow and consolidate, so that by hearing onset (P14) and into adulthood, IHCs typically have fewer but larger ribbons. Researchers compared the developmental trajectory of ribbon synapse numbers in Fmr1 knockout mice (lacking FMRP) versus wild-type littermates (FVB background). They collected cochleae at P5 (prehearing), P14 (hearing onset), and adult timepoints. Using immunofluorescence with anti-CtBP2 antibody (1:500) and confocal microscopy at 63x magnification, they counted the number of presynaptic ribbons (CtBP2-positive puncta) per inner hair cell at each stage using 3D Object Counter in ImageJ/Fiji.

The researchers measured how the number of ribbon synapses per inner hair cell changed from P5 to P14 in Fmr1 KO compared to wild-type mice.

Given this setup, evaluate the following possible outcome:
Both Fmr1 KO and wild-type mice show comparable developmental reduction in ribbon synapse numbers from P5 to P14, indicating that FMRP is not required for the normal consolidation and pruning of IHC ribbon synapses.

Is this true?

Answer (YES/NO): NO